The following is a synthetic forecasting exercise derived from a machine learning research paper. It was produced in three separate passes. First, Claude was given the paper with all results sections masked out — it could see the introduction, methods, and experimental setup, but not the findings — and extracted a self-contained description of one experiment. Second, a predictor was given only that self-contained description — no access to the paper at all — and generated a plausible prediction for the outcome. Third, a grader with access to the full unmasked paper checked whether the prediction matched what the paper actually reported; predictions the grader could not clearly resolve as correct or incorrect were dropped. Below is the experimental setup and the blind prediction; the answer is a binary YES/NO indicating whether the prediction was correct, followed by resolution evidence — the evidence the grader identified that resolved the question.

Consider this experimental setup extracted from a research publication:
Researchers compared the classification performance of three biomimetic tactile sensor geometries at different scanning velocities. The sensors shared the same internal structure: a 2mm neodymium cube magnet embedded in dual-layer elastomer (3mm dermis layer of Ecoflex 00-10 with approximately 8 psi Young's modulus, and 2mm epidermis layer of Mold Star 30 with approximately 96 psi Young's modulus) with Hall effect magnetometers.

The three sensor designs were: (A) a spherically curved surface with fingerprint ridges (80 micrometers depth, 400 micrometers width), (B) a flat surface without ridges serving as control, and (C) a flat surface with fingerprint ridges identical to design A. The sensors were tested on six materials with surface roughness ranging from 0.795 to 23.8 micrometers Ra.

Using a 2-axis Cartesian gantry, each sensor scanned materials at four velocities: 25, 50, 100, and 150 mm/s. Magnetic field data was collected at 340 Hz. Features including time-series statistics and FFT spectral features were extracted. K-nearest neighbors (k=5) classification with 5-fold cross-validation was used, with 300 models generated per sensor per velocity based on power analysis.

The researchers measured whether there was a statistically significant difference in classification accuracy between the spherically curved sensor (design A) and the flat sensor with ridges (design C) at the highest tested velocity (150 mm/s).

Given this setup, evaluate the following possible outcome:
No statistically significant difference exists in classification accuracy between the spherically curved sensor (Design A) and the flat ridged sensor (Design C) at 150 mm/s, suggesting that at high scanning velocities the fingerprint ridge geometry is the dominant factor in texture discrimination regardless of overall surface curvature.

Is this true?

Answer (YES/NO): NO